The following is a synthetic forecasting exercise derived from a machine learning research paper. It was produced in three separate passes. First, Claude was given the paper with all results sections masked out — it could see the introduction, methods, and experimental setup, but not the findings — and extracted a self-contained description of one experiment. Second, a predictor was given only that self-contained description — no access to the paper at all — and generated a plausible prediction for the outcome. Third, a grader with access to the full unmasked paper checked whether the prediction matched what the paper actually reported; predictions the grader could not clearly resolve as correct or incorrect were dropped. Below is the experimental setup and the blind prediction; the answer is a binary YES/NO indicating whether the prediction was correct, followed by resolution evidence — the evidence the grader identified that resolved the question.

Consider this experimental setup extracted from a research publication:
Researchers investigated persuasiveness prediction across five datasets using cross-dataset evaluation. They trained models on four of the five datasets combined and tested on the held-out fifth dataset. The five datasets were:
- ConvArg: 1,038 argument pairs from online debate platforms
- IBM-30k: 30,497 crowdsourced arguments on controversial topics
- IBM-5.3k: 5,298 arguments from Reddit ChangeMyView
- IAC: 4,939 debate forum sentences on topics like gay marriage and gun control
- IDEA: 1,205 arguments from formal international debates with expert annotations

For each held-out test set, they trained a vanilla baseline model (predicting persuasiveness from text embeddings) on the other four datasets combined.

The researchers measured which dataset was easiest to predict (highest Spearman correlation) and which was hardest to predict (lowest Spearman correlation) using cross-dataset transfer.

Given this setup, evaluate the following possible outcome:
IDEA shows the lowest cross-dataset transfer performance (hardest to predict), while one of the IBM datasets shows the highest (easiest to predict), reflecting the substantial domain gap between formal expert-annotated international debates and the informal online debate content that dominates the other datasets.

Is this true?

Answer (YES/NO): YES